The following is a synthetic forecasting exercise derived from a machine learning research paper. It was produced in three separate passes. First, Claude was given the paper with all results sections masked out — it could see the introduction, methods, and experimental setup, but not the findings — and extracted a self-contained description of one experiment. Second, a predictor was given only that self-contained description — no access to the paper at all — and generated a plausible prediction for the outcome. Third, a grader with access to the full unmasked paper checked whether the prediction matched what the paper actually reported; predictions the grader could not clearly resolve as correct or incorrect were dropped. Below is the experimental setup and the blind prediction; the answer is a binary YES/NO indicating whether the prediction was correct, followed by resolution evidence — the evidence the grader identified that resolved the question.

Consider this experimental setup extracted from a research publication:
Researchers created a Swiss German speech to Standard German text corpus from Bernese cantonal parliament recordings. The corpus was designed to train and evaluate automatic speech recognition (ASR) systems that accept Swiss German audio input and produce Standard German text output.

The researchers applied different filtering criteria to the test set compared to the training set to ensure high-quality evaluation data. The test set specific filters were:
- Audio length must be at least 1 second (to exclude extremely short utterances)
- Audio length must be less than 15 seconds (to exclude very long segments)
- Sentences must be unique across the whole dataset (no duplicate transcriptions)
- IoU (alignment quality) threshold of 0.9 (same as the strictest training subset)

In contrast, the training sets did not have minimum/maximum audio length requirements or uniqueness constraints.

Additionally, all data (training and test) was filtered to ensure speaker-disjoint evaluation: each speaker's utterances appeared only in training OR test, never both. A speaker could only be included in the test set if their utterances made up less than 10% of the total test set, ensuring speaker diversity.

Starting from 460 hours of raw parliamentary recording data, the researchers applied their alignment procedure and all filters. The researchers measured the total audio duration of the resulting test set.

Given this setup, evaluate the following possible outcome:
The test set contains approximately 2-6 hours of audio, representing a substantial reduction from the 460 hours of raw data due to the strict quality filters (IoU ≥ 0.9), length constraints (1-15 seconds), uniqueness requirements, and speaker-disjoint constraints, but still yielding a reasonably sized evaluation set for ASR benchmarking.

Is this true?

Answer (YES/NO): YES